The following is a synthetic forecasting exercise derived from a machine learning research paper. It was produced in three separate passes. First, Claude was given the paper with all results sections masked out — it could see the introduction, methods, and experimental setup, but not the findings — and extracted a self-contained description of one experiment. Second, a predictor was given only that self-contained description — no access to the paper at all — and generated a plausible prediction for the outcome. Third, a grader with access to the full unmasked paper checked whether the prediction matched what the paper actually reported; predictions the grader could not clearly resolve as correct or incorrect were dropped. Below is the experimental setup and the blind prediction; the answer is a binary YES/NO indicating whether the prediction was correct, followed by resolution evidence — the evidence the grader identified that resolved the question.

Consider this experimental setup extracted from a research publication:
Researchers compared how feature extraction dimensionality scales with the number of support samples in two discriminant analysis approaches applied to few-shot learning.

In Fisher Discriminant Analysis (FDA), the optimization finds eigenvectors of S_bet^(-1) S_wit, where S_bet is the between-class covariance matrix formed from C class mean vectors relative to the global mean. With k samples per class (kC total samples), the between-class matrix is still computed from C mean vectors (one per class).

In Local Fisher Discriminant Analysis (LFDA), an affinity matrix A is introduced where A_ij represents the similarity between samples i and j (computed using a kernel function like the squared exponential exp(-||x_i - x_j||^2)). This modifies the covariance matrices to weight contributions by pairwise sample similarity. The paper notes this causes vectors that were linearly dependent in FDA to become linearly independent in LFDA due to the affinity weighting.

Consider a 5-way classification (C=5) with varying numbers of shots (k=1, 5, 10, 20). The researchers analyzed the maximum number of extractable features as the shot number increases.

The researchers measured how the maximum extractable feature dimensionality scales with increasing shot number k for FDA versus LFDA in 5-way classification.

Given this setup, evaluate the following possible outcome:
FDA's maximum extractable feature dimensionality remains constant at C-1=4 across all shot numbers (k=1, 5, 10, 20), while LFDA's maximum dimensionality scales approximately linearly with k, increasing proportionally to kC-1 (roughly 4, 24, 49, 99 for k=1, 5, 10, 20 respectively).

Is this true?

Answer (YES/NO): YES